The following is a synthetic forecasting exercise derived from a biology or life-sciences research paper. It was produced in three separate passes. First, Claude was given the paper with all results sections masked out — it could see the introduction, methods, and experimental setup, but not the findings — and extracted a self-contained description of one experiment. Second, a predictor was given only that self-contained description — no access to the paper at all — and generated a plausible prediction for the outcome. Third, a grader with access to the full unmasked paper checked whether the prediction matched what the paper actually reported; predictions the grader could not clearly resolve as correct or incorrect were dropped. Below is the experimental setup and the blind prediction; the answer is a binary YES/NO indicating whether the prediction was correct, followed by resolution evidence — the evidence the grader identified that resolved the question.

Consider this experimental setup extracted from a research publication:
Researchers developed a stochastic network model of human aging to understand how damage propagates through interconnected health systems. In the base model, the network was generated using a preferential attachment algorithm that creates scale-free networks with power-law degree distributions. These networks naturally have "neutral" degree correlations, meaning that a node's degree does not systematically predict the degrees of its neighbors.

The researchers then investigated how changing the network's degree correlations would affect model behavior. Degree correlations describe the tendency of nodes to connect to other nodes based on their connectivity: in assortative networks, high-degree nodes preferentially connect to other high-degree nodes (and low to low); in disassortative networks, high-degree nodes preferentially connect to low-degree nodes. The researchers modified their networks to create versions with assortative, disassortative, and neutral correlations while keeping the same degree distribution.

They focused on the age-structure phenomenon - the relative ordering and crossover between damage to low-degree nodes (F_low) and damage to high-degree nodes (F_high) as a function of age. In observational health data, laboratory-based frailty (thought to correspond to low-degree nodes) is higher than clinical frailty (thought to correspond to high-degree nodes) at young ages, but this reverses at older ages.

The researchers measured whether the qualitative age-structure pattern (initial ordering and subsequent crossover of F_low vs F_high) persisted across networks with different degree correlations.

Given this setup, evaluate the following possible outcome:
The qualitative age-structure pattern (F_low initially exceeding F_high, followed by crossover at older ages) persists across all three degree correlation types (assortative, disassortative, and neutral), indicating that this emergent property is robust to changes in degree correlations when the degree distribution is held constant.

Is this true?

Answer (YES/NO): NO